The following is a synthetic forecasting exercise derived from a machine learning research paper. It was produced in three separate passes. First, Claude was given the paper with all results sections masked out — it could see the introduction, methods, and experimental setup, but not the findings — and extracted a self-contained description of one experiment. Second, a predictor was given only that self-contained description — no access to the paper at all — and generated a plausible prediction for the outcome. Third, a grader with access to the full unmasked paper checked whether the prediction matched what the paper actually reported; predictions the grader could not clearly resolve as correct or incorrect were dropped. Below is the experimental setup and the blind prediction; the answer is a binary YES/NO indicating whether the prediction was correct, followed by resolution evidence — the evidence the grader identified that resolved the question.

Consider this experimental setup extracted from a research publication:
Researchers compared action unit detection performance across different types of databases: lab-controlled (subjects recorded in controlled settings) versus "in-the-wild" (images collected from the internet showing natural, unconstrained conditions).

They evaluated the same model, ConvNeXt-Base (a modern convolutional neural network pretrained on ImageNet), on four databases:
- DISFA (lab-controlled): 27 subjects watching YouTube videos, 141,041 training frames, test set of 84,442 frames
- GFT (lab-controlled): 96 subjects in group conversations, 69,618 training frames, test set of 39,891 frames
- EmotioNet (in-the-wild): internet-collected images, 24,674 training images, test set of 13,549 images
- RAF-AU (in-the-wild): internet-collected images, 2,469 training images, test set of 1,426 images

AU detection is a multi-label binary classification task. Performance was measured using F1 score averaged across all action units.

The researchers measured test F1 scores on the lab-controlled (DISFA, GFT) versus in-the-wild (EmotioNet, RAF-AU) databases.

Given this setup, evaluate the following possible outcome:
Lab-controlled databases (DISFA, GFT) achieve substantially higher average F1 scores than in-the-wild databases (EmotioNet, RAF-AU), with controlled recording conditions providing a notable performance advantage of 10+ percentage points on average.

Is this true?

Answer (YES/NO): NO